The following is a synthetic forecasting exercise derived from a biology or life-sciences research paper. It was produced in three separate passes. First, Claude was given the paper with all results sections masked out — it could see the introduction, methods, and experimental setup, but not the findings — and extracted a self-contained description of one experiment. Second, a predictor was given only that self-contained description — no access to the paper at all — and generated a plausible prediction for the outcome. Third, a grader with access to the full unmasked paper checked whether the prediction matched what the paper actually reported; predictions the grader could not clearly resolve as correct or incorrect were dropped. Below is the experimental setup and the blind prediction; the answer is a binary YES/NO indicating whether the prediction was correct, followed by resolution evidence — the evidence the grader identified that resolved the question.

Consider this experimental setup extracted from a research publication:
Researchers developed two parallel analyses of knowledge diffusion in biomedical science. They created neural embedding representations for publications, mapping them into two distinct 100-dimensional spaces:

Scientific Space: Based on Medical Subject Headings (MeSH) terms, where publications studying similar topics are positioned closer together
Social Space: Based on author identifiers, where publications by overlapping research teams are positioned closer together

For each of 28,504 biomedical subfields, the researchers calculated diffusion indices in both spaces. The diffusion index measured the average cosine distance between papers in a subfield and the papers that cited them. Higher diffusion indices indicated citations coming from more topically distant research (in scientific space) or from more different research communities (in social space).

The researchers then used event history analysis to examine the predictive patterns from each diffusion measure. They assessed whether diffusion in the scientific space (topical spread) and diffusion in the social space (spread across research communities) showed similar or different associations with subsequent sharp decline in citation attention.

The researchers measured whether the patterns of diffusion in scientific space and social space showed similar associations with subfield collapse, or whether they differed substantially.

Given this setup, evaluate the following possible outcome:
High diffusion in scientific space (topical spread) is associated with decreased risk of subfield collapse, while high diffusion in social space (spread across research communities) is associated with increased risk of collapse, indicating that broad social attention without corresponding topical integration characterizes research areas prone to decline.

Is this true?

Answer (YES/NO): NO